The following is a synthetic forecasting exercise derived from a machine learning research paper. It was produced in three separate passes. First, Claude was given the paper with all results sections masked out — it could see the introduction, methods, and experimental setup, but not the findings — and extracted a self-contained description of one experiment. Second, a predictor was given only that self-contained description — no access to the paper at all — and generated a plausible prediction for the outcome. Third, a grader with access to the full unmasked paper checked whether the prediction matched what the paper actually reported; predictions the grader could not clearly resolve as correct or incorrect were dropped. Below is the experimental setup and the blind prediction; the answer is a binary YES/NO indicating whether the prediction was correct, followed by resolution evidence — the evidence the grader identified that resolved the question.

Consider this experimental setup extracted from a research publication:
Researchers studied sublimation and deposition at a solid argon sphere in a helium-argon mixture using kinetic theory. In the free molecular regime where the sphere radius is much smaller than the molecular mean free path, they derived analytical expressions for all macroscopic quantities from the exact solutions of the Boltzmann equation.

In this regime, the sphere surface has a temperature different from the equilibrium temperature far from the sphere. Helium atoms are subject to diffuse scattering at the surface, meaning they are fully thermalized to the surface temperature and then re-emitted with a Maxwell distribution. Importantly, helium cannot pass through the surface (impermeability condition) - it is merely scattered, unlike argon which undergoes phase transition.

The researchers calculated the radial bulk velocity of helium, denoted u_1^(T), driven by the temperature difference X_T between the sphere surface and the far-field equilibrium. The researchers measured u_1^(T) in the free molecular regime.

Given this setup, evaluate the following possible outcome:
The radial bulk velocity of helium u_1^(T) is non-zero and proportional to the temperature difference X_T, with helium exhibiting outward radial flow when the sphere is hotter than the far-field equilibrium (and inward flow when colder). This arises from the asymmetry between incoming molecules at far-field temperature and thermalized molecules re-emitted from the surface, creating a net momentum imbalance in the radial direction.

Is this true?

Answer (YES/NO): NO